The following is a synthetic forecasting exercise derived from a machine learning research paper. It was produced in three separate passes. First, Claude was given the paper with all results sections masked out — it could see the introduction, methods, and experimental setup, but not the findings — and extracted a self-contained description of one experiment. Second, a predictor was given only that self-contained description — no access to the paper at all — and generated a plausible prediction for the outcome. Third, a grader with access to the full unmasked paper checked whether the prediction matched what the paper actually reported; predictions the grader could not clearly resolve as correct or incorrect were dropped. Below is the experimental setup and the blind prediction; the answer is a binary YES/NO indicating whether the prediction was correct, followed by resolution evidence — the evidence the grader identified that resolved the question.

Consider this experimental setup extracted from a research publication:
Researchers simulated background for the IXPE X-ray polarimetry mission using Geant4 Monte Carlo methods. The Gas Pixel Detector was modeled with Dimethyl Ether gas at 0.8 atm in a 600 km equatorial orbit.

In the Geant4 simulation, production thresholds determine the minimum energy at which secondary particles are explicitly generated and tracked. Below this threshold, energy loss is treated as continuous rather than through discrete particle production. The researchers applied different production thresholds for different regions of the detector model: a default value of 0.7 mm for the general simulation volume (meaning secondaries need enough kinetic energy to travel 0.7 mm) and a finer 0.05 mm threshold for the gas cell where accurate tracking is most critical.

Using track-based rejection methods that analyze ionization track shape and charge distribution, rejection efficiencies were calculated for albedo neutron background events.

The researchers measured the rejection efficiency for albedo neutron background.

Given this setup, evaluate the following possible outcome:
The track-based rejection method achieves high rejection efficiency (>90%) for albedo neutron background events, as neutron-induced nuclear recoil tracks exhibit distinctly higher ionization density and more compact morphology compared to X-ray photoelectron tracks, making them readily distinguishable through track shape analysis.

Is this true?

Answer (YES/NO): NO